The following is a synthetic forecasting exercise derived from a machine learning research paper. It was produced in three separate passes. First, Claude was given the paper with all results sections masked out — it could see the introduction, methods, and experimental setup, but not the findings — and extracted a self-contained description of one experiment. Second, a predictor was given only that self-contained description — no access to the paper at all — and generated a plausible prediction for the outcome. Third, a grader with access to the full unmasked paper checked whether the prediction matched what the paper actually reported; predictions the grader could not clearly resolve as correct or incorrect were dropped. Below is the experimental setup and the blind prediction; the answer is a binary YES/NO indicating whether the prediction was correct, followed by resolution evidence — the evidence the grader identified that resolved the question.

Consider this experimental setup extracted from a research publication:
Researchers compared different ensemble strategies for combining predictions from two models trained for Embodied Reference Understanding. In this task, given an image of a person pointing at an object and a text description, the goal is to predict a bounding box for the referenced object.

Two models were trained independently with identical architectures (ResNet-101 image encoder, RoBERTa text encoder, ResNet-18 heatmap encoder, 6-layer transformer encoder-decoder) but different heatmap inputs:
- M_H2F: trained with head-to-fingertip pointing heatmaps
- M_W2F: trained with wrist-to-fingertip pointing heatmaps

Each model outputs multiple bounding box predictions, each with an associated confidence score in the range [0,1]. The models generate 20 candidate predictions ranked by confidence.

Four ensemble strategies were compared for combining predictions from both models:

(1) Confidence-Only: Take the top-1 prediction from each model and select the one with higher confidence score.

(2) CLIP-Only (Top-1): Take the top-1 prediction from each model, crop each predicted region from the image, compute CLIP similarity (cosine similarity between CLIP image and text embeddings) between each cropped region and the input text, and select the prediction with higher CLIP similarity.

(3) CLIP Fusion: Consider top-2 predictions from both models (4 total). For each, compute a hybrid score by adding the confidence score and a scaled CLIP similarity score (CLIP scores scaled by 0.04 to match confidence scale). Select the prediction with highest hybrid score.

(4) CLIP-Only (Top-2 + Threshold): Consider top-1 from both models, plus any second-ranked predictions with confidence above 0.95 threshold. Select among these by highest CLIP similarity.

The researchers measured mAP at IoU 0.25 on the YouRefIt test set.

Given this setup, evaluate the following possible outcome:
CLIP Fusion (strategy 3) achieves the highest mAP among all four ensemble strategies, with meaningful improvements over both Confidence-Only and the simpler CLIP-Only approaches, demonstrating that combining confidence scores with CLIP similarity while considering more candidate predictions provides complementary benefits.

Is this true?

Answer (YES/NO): NO